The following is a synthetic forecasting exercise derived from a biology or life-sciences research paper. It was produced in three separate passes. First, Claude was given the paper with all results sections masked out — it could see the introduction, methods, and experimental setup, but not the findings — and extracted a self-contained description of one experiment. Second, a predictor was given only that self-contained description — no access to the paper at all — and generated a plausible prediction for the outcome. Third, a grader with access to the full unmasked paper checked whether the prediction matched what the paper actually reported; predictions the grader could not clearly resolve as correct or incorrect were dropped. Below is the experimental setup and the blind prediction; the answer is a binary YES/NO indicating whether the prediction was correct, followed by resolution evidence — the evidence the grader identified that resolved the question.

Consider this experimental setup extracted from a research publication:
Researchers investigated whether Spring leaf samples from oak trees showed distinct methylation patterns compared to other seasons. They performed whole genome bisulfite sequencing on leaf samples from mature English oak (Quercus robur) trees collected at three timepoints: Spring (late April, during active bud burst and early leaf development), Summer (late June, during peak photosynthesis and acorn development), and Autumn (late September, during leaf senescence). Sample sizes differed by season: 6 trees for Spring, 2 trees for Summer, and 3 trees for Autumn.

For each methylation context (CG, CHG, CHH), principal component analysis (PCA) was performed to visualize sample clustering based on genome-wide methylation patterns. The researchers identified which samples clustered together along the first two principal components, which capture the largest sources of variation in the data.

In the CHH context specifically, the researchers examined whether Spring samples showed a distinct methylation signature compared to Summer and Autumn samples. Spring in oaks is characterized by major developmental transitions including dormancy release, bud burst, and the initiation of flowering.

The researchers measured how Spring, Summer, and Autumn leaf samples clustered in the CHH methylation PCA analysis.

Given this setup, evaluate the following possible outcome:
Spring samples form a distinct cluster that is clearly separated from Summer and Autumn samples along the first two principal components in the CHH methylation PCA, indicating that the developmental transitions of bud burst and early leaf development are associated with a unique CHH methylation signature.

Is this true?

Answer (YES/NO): YES